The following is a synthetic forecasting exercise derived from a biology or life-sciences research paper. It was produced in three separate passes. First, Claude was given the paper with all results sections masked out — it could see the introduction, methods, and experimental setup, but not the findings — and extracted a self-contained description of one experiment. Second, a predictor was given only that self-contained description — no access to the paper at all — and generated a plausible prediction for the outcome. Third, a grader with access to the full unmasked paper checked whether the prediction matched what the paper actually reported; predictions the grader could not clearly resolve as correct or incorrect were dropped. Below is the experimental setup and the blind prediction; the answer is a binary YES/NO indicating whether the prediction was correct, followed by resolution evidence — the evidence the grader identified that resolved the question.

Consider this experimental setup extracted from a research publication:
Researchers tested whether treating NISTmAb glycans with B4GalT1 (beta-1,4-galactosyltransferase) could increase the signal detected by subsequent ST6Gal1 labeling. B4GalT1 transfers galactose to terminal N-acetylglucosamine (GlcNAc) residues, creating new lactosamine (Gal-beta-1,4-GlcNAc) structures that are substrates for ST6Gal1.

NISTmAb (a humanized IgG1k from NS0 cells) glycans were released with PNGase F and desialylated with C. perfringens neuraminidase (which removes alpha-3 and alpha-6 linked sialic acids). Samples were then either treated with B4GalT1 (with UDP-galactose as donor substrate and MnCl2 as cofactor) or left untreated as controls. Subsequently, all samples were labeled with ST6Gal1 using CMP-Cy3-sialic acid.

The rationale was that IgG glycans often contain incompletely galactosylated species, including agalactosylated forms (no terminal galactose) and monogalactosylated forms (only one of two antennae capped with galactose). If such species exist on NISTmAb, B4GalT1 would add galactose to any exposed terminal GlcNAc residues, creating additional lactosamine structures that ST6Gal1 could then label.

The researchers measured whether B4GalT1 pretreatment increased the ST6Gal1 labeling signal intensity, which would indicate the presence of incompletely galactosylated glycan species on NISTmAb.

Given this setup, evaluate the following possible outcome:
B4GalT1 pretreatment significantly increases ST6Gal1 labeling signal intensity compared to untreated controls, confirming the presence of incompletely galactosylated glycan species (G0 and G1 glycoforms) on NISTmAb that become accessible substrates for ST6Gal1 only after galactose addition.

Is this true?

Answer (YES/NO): YES